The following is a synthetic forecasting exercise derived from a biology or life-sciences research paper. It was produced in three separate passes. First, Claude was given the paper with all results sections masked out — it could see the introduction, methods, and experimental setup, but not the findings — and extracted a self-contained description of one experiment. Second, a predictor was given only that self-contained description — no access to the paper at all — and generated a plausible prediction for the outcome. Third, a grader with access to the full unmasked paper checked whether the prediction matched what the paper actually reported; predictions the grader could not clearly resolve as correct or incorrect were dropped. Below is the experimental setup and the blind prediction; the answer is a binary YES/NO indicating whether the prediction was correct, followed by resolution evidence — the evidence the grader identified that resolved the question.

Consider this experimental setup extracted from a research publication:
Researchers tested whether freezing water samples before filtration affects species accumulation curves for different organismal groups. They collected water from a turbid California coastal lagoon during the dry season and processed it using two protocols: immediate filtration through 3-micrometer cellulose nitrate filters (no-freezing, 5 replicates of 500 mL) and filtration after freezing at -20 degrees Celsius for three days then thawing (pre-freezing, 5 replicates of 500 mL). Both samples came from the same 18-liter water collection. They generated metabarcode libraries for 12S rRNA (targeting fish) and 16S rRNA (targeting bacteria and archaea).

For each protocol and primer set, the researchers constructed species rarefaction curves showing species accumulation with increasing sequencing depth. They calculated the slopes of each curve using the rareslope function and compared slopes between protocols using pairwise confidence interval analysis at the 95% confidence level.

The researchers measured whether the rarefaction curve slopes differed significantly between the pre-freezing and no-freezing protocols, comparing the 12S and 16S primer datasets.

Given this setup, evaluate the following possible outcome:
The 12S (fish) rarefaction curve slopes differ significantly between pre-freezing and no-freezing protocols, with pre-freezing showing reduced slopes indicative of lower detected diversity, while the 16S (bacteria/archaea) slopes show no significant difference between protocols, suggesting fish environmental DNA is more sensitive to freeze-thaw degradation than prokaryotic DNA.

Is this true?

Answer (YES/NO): NO